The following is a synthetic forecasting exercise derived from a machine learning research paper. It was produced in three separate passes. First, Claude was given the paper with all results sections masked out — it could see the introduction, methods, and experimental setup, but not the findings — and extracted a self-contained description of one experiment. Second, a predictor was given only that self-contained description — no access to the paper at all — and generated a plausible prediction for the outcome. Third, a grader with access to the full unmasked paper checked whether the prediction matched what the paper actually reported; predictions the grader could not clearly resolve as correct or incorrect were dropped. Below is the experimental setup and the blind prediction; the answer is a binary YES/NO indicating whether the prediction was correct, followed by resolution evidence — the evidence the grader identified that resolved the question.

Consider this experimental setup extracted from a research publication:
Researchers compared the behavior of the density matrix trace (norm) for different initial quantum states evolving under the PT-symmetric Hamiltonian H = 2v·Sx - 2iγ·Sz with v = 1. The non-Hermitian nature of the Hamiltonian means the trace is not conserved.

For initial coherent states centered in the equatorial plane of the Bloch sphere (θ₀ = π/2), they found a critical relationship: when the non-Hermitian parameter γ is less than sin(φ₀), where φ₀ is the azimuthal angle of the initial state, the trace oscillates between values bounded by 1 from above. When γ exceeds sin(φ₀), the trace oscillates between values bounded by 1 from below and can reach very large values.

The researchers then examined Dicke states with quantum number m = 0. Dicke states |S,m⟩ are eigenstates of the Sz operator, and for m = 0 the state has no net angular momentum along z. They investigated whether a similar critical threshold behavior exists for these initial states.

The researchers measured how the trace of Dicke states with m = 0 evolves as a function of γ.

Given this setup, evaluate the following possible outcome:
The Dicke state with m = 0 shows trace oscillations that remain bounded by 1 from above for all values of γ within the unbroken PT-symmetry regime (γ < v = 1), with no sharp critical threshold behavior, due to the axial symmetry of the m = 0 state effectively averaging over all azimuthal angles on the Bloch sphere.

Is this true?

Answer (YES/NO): NO